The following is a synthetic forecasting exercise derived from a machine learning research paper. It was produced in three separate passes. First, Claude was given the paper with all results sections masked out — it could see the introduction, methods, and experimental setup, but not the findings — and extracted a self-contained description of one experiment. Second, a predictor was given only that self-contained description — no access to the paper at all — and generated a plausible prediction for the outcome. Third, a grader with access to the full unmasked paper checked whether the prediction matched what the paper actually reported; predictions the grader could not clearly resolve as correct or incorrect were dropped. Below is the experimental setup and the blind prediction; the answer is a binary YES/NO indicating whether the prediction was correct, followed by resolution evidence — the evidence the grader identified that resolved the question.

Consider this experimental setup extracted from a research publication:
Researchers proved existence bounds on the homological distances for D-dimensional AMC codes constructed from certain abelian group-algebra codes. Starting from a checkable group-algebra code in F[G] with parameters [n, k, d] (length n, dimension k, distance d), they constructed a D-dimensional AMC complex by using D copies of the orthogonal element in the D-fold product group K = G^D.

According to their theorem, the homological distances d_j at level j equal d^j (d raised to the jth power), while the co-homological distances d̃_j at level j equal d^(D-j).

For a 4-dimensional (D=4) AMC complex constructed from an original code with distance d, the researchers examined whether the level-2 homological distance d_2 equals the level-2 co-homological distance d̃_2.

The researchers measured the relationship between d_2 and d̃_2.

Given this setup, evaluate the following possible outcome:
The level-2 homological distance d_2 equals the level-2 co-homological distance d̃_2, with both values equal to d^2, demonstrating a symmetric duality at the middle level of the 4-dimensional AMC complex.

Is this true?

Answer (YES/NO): YES